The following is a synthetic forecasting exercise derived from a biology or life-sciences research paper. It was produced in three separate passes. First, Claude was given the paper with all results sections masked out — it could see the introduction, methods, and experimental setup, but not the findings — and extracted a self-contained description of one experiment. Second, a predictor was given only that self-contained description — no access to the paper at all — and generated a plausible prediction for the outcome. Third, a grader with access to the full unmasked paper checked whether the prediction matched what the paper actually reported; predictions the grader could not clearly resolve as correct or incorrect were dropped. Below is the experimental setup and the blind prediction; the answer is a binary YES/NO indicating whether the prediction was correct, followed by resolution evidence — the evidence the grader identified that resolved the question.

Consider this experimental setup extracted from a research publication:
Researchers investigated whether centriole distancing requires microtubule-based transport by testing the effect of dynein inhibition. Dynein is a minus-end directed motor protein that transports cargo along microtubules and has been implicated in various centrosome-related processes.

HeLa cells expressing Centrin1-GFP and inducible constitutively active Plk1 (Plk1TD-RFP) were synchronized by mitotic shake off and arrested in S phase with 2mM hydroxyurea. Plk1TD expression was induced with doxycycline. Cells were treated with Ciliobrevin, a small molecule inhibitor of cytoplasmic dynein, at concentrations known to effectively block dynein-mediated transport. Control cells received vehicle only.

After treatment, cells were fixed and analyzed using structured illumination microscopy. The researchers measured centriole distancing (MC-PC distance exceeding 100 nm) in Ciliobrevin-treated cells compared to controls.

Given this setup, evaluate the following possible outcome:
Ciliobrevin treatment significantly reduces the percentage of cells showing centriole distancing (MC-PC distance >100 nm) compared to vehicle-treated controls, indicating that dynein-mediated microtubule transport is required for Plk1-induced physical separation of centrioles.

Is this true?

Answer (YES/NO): NO